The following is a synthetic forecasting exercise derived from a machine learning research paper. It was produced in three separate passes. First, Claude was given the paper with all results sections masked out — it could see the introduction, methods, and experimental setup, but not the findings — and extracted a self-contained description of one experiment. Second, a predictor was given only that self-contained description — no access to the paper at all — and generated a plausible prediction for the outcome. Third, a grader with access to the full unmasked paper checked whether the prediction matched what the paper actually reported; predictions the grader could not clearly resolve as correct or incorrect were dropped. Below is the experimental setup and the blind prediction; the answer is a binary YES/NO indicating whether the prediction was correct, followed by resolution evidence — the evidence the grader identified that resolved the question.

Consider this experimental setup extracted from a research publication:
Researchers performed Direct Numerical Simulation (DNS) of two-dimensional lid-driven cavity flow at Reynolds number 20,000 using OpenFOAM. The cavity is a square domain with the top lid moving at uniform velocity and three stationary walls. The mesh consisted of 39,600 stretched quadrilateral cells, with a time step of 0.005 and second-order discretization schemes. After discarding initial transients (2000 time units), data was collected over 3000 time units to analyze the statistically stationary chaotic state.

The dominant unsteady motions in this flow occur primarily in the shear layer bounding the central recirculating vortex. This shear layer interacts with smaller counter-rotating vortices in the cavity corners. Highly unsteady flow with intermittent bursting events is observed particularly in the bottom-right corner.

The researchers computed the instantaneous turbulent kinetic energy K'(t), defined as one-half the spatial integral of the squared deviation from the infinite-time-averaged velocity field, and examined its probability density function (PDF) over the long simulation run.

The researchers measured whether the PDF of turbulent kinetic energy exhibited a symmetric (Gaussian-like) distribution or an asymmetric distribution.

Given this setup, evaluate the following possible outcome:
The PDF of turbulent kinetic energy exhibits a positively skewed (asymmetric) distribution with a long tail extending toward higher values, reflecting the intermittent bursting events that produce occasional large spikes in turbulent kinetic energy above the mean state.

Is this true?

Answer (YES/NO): YES